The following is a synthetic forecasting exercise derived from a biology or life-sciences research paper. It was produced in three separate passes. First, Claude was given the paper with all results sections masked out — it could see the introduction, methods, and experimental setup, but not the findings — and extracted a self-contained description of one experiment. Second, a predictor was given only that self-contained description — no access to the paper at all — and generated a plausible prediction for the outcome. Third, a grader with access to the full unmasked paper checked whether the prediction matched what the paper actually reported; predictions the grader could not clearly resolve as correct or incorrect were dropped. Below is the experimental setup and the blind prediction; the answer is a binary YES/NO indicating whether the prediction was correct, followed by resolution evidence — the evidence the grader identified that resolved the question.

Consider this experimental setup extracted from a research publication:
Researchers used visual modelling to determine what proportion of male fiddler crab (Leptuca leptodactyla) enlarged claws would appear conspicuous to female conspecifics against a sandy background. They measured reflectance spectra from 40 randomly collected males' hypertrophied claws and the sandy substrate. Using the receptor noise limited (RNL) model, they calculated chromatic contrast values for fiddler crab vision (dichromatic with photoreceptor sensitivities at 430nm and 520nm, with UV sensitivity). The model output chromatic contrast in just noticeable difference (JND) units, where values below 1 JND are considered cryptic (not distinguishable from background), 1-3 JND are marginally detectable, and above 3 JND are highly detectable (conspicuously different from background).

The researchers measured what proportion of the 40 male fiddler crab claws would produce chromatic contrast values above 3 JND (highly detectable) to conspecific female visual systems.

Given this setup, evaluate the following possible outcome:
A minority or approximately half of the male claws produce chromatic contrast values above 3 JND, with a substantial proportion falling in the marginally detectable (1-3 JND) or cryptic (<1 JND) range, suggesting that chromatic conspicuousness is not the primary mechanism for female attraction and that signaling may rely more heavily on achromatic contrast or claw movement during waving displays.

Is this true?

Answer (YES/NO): NO